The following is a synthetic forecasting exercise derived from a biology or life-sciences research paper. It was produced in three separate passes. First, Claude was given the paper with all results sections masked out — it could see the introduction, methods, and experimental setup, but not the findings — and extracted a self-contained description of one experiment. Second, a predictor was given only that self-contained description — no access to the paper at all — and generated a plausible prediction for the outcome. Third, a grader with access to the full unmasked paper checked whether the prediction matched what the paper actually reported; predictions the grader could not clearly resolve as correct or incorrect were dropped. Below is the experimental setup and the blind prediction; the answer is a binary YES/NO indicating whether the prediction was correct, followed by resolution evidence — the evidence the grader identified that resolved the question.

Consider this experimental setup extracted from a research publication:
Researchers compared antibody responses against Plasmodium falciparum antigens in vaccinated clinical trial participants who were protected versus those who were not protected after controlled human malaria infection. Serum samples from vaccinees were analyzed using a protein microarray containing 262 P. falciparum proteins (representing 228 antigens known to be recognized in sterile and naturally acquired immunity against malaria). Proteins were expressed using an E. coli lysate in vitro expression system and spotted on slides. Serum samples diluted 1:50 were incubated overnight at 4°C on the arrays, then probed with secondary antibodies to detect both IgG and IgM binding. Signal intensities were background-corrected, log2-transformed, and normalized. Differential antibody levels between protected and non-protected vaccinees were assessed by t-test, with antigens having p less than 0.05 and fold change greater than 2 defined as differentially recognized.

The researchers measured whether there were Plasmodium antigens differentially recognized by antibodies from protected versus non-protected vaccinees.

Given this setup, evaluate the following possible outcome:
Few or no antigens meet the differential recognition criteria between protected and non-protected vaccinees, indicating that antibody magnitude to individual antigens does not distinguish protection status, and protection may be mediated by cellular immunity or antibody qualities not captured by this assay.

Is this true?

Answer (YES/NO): NO